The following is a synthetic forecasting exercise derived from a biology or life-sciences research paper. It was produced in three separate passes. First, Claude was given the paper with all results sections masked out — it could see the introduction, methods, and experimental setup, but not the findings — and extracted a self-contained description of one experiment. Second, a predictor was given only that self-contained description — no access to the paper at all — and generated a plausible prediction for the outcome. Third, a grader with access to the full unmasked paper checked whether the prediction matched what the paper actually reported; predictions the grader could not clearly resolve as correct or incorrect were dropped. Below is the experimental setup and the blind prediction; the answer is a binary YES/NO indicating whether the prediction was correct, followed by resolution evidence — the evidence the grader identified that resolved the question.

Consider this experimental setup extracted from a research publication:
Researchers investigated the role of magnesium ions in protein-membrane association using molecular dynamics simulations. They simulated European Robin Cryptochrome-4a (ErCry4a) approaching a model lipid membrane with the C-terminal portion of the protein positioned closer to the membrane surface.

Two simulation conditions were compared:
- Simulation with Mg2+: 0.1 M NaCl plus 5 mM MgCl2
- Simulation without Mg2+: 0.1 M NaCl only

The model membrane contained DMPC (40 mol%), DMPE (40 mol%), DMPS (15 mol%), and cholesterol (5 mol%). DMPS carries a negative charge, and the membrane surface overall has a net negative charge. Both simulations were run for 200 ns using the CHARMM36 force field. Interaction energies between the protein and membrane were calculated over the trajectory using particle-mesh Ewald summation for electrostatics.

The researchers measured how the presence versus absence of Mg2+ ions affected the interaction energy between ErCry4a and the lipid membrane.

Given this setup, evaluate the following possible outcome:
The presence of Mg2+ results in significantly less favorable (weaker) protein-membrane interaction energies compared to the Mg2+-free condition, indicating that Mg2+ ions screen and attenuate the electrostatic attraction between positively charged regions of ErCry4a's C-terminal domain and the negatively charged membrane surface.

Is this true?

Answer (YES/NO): NO